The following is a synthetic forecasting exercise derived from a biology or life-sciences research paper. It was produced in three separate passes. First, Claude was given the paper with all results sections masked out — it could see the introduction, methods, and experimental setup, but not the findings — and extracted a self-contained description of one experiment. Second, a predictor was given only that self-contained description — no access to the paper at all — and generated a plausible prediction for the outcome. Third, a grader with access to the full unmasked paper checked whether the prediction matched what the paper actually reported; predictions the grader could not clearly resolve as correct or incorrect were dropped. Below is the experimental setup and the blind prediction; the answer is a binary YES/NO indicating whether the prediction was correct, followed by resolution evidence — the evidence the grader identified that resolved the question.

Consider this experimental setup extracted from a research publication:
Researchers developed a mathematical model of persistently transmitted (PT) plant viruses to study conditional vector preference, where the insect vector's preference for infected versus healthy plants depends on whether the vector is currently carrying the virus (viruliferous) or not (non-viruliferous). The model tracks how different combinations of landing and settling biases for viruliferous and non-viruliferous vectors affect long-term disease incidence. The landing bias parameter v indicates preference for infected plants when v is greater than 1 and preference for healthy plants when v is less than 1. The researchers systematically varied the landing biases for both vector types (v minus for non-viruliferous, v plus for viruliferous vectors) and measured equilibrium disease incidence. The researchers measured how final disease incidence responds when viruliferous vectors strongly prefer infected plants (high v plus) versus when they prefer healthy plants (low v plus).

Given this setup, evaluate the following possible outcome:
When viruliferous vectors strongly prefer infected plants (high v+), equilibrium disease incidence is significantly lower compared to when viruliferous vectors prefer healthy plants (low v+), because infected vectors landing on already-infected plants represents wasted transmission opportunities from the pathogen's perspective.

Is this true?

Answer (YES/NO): YES